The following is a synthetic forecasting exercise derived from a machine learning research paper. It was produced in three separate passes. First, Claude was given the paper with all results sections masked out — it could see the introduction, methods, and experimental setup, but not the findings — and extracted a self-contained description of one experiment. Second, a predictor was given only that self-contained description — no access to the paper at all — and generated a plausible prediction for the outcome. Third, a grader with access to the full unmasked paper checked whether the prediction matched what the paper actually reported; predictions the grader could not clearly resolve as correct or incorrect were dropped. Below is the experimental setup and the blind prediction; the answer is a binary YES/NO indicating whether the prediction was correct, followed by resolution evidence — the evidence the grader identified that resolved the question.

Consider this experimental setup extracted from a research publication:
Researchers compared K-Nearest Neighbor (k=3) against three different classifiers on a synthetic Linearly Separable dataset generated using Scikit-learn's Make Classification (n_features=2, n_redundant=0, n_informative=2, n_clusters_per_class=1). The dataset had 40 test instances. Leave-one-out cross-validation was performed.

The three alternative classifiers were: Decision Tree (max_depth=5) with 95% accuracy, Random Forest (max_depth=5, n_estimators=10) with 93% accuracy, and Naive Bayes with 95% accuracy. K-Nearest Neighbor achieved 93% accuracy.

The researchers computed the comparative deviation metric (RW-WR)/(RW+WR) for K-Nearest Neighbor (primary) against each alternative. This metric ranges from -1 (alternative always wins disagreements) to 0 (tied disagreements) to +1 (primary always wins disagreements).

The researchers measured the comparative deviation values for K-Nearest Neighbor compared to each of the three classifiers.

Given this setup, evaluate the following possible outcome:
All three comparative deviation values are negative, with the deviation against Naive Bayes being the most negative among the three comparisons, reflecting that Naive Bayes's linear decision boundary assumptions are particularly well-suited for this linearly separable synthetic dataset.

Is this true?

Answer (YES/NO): NO